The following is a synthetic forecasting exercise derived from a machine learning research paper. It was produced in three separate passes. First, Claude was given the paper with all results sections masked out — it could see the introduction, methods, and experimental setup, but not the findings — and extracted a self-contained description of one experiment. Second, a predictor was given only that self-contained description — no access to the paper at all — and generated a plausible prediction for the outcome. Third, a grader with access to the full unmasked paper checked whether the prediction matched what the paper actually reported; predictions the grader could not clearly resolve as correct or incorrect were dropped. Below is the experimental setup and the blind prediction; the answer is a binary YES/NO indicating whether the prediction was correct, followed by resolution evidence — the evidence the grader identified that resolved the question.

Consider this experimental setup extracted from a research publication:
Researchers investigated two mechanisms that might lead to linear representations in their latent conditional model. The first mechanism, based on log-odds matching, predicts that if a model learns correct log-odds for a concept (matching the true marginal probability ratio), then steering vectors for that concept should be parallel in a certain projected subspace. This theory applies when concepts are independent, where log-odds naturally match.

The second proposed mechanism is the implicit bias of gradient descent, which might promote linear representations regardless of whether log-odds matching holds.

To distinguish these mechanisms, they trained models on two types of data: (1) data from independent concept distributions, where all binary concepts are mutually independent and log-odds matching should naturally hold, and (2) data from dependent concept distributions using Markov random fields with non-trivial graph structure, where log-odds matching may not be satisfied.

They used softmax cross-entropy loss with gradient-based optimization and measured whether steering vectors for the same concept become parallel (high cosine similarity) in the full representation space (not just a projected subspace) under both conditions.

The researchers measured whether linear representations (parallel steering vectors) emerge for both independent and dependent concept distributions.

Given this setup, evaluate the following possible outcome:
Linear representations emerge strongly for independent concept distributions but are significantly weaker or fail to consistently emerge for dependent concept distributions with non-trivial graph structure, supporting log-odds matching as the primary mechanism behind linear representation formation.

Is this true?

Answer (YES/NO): NO